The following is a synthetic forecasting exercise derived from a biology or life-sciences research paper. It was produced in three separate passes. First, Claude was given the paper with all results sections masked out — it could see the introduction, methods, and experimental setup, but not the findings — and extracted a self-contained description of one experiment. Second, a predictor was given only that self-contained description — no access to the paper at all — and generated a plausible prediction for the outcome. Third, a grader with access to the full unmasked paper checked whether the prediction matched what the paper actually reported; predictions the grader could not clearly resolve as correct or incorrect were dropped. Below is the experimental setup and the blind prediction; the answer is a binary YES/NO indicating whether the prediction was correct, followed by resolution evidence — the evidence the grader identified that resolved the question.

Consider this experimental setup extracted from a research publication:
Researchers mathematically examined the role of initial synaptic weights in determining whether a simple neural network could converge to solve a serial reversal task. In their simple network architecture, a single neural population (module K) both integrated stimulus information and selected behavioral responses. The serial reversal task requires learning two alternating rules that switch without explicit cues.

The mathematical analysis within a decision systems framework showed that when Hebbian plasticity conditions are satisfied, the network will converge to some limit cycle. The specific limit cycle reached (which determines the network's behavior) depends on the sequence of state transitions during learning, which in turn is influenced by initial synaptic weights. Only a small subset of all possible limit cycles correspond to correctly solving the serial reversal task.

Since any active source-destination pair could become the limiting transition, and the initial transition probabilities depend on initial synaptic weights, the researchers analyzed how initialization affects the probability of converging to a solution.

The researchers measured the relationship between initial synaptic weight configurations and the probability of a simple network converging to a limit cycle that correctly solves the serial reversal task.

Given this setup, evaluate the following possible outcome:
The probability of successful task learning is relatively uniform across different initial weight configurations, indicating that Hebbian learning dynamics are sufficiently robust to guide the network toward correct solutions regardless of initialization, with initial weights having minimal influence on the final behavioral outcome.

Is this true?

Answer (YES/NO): NO